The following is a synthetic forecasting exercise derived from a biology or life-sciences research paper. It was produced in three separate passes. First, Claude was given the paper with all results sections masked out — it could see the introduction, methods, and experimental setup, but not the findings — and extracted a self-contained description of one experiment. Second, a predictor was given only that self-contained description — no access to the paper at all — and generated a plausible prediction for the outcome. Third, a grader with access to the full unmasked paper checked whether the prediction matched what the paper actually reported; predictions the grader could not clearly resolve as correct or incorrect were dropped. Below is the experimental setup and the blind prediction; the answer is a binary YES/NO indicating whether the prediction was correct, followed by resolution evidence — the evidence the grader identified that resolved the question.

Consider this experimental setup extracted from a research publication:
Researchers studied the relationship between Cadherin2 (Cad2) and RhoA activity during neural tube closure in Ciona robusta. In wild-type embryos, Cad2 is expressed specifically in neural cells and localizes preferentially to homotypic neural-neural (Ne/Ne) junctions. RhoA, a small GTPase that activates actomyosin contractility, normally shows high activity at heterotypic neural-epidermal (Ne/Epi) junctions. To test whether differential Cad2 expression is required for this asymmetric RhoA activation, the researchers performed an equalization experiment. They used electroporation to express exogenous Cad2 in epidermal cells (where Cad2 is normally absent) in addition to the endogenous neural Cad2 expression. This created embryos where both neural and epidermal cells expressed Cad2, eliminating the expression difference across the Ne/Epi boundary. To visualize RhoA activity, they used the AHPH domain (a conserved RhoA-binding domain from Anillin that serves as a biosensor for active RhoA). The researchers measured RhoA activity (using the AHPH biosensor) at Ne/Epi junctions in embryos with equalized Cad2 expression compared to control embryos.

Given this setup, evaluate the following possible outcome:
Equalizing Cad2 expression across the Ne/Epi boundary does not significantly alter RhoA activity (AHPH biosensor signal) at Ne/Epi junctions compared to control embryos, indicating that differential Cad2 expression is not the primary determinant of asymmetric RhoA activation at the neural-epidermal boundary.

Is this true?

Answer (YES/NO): NO